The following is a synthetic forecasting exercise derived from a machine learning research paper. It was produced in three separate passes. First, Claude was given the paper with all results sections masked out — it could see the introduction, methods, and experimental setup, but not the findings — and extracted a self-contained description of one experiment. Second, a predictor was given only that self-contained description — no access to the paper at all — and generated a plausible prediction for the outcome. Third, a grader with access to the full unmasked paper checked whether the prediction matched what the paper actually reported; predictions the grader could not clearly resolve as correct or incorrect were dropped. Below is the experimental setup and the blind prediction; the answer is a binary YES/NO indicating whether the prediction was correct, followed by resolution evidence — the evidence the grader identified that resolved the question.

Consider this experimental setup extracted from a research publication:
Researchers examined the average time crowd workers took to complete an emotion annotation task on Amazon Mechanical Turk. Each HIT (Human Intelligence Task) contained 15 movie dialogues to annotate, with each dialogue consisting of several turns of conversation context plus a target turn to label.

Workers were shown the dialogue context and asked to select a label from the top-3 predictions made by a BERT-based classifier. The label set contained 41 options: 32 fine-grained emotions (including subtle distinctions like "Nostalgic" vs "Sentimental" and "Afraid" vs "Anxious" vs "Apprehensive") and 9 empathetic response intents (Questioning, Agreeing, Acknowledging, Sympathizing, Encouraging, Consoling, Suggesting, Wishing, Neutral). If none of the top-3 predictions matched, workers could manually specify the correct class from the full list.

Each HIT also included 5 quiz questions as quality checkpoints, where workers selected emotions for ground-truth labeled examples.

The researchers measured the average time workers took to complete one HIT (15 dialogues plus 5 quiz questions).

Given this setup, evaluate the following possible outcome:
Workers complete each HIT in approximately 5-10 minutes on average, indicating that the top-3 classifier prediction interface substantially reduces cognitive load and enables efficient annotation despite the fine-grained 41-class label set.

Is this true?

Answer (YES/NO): NO